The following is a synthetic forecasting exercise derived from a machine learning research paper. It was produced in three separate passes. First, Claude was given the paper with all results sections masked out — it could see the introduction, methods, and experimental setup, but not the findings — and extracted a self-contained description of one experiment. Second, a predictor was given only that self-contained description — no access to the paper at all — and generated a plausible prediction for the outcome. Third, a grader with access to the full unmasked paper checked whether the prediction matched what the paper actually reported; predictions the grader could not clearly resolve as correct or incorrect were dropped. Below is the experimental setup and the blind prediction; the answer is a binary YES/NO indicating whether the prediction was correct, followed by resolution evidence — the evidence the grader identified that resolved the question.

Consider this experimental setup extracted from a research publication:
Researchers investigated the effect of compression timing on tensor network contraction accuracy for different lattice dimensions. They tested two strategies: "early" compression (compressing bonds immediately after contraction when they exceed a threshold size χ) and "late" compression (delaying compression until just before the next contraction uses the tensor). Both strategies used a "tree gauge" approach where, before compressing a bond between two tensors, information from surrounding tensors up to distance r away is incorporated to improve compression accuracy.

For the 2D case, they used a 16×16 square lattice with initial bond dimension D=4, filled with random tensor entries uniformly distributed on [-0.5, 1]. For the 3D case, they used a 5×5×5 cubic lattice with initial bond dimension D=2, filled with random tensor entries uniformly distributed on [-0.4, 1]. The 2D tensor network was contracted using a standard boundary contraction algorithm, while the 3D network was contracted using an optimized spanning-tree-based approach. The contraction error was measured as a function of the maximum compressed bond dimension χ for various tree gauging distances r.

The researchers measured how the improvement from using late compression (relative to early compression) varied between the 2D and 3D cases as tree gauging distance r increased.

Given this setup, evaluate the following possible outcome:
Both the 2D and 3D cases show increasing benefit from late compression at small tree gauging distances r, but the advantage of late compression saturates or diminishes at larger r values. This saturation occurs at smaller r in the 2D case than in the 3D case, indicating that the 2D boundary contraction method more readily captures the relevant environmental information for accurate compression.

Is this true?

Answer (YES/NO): NO